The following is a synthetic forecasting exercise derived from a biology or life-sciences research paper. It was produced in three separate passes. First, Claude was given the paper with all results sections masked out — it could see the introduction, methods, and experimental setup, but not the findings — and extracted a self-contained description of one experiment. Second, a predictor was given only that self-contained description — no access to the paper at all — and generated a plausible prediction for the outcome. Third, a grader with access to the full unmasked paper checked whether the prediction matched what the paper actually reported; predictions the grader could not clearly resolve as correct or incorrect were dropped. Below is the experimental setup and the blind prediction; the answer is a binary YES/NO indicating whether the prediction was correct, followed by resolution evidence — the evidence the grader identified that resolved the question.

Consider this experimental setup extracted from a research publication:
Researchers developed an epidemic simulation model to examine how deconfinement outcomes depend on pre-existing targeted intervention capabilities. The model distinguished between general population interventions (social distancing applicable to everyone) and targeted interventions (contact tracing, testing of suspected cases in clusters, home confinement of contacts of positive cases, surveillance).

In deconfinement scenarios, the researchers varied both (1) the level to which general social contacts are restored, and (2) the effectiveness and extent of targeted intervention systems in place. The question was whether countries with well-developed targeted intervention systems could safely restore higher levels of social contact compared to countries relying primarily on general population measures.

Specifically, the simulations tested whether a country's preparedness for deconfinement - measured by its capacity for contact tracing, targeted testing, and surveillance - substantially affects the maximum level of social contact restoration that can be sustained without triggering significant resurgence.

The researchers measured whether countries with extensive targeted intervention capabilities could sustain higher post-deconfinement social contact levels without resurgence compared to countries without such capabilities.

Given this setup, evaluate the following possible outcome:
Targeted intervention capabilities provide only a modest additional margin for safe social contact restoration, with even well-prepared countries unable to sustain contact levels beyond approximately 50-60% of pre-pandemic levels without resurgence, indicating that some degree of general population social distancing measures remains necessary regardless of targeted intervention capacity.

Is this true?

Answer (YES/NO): NO